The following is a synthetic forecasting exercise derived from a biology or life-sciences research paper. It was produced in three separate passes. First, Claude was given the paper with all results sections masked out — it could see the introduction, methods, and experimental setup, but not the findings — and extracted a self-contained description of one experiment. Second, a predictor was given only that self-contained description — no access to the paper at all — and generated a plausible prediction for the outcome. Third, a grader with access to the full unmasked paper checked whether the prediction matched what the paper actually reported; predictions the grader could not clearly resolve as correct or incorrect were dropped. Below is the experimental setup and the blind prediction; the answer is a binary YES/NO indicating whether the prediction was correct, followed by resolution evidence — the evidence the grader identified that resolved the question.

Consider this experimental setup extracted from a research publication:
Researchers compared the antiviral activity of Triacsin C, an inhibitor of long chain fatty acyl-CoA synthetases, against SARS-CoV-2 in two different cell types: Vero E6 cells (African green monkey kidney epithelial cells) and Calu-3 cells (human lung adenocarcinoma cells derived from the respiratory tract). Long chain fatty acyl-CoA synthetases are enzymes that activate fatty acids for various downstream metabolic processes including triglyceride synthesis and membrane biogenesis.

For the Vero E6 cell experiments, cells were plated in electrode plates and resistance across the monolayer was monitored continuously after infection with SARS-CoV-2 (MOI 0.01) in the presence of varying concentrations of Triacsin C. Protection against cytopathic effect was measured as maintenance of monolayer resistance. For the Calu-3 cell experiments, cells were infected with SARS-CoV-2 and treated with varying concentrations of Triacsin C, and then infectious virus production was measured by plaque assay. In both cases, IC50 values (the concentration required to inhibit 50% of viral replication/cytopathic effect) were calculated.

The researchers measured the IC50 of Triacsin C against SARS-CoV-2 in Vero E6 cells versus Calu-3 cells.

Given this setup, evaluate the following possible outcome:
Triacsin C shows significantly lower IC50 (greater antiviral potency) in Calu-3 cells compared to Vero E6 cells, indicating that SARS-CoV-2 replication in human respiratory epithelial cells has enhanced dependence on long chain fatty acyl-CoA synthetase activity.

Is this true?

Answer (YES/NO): YES